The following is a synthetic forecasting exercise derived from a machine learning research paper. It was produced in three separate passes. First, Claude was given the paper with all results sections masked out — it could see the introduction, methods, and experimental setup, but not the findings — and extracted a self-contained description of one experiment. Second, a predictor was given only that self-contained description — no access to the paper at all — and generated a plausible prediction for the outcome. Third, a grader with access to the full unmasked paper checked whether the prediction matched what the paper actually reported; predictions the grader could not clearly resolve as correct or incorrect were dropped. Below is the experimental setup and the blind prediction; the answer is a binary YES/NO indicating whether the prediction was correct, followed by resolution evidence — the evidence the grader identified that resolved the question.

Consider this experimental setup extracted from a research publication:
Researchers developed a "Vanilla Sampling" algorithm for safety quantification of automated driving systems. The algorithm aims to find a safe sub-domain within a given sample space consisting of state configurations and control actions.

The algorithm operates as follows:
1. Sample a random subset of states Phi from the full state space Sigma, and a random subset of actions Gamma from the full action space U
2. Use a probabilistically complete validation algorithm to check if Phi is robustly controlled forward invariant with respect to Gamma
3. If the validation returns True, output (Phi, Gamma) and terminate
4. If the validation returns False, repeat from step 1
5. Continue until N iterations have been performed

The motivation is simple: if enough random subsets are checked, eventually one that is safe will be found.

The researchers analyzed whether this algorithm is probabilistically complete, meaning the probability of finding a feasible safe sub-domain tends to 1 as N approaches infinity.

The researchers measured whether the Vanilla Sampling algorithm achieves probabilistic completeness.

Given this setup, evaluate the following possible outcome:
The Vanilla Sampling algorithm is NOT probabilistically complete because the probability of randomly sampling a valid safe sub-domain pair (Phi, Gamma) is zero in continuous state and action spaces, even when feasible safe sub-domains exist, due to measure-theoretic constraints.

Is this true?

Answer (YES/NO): NO